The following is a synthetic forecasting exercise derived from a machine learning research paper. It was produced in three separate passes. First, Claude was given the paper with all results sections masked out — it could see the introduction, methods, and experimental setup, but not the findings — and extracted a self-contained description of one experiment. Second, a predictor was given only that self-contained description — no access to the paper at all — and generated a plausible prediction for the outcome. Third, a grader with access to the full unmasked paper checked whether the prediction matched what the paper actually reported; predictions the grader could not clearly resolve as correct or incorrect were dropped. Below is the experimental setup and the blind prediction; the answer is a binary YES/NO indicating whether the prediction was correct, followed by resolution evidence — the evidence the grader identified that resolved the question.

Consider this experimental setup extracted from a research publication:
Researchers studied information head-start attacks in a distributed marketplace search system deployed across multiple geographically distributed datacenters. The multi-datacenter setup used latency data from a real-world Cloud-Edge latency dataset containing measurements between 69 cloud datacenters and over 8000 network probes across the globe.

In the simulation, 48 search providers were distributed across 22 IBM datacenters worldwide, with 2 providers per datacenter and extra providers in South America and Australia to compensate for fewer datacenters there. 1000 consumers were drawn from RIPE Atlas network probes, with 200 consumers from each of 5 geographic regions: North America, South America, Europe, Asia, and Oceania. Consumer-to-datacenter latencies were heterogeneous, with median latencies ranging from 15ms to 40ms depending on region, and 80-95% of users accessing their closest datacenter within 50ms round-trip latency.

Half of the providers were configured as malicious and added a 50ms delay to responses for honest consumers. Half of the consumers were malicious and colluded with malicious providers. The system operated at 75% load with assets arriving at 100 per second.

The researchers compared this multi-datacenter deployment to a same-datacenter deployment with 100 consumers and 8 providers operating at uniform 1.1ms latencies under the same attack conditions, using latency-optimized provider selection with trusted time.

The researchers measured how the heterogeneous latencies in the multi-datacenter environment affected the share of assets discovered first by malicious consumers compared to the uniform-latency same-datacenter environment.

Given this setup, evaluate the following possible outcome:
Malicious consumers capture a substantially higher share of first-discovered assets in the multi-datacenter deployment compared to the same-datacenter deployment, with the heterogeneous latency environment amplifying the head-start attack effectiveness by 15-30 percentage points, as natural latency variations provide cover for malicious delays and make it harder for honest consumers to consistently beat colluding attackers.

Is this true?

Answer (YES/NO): NO